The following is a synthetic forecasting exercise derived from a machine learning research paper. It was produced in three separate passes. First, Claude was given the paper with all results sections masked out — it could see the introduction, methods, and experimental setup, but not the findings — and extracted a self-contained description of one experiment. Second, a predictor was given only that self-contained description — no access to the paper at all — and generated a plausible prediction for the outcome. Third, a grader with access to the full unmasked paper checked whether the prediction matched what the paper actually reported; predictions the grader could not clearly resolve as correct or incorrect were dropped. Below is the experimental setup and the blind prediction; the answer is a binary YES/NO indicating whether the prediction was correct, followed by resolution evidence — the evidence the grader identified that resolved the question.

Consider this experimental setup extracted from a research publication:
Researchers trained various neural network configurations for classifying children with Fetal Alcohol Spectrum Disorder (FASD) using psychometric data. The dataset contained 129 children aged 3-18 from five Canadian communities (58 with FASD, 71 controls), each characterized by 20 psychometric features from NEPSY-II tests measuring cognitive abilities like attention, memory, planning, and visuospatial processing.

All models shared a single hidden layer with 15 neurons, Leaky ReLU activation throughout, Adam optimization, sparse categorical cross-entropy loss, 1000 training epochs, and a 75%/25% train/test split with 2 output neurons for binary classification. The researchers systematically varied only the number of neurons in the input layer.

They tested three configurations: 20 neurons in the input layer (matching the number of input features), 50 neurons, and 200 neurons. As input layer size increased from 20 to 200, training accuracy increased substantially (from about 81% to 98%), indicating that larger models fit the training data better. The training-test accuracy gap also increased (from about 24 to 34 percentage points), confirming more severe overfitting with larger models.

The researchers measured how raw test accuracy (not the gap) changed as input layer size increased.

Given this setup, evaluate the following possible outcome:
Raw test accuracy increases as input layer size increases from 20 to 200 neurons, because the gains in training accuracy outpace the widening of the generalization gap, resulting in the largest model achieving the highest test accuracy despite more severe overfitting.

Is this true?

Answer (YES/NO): YES